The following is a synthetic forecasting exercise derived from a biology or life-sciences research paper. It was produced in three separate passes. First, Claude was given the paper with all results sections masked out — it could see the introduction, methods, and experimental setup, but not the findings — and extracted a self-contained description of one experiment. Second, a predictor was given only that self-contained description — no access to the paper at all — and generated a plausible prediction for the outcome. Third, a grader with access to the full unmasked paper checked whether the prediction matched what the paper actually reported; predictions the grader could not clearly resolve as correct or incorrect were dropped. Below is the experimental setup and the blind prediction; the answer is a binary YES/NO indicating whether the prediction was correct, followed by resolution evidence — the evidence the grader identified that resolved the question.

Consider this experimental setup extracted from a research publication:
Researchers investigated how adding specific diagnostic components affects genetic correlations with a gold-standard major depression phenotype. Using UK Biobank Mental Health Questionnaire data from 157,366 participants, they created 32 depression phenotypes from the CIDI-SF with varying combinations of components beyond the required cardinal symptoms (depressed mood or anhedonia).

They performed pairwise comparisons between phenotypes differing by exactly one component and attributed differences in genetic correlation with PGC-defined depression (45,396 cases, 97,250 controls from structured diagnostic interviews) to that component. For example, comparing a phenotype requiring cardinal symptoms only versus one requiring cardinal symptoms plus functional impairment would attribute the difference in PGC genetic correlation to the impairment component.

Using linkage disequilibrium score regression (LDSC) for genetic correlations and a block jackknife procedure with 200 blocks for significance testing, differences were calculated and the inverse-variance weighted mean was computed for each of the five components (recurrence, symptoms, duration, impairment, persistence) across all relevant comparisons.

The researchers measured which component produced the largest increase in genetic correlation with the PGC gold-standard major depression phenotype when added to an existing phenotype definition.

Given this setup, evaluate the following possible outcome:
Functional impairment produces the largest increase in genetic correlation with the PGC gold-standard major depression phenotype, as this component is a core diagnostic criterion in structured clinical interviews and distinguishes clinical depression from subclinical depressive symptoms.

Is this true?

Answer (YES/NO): NO